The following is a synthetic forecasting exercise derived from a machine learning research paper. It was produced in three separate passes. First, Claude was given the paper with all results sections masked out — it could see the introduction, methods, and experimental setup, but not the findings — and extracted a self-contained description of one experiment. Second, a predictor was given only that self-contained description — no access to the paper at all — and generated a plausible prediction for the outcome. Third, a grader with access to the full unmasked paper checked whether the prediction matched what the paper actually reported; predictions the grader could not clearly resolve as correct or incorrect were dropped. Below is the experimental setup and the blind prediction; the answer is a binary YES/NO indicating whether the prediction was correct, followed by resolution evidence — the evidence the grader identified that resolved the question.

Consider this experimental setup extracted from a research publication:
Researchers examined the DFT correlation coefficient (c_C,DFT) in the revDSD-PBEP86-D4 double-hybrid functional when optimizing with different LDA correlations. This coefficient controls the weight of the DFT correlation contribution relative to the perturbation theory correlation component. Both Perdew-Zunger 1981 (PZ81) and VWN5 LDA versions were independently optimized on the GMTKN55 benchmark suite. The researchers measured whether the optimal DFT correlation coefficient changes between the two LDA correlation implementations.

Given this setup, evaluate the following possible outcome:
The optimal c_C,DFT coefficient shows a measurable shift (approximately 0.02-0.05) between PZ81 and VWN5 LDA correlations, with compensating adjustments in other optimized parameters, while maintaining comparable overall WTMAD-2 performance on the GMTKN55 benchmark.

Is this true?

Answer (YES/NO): NO